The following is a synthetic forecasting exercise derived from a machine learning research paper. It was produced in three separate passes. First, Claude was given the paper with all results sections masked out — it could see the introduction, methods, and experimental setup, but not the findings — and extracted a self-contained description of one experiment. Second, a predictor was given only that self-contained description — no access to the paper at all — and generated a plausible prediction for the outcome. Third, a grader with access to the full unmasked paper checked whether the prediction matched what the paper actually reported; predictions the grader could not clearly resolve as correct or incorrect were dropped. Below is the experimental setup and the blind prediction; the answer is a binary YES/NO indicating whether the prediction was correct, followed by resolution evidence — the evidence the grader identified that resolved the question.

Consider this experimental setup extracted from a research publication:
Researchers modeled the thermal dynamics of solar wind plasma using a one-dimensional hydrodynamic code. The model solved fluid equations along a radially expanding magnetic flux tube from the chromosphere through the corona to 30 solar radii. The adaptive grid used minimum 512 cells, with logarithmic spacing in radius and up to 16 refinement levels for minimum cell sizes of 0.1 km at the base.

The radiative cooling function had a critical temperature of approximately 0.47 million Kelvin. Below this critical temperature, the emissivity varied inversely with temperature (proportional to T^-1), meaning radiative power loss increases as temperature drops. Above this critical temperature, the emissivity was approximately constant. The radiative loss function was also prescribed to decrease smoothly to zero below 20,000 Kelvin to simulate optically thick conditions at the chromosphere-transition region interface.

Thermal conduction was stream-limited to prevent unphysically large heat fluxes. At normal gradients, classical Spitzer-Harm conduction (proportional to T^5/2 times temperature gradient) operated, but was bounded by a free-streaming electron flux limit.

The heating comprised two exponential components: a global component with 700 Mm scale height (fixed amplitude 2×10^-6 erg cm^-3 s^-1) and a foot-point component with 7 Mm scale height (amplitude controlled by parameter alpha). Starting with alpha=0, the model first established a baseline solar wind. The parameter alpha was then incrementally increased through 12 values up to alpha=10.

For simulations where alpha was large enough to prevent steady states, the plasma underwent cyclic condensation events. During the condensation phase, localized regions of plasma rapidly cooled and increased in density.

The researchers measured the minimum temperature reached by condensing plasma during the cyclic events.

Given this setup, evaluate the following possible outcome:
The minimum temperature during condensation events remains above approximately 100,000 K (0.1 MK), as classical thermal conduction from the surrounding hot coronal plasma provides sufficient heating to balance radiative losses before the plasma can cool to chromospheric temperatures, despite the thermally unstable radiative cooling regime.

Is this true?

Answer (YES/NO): NO